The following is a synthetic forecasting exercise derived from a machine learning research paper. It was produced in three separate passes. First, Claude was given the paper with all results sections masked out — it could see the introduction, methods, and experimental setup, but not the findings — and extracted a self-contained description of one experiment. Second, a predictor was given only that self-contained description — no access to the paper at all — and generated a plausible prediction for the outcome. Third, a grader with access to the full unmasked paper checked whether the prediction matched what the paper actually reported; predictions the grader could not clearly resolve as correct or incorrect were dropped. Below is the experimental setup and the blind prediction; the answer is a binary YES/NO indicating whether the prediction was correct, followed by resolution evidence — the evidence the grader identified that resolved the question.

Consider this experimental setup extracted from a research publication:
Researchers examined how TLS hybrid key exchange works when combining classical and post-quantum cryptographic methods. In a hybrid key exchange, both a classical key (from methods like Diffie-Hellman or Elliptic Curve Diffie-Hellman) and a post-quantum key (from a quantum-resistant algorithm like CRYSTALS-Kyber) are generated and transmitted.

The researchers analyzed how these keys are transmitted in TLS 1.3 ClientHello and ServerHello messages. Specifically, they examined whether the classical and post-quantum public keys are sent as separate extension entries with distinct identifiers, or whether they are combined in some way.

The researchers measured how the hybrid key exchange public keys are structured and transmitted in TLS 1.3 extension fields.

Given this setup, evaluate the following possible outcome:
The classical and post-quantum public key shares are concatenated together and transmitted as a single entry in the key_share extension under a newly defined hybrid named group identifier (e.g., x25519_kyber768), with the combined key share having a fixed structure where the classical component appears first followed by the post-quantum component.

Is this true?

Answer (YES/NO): NO